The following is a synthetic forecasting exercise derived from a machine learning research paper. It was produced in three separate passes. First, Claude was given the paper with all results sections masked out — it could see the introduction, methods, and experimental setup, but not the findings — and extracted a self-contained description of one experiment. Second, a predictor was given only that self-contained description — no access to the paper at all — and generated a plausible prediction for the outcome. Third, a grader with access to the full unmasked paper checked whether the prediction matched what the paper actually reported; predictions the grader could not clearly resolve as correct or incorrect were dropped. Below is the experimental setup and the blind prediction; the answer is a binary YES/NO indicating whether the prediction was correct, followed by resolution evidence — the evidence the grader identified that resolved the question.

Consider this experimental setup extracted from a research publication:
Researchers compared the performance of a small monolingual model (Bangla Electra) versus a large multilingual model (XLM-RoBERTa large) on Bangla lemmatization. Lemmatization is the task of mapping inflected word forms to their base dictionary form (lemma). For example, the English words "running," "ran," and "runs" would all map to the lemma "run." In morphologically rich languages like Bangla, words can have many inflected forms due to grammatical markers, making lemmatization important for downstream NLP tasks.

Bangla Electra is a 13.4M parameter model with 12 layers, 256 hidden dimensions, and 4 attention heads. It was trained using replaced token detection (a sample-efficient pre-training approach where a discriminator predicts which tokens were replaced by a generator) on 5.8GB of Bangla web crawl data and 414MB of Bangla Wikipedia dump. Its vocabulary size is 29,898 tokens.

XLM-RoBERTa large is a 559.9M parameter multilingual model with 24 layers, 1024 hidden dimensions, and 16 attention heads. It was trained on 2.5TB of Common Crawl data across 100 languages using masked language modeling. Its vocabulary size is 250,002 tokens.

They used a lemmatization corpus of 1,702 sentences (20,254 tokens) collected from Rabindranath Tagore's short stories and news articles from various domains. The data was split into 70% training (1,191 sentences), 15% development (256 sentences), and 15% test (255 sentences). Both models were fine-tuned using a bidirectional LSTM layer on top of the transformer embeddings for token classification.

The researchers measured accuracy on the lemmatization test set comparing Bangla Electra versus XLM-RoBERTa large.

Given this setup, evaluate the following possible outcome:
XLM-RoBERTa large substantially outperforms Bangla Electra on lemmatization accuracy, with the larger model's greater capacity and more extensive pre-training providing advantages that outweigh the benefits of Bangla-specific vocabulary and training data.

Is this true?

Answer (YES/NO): YES